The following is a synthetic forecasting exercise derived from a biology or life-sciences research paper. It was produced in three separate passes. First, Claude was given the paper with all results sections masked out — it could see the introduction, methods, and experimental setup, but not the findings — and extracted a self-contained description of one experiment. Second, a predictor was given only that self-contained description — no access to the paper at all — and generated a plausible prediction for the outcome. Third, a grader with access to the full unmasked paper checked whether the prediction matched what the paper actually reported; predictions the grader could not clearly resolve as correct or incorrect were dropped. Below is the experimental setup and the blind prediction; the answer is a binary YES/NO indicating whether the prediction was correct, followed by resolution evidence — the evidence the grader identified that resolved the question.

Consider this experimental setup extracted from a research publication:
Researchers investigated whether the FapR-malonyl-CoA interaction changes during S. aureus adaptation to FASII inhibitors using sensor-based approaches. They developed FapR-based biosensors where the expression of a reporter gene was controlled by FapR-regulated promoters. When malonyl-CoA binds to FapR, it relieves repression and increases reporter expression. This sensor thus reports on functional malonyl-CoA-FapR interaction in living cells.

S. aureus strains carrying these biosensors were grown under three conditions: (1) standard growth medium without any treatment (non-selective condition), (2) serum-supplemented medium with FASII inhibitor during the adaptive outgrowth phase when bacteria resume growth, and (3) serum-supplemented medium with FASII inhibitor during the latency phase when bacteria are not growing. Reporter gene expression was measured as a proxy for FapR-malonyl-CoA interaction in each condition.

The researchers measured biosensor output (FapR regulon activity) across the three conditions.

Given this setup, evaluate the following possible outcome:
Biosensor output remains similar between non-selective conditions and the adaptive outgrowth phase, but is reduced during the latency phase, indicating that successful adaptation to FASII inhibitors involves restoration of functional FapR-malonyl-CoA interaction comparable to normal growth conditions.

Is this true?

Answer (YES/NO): NO